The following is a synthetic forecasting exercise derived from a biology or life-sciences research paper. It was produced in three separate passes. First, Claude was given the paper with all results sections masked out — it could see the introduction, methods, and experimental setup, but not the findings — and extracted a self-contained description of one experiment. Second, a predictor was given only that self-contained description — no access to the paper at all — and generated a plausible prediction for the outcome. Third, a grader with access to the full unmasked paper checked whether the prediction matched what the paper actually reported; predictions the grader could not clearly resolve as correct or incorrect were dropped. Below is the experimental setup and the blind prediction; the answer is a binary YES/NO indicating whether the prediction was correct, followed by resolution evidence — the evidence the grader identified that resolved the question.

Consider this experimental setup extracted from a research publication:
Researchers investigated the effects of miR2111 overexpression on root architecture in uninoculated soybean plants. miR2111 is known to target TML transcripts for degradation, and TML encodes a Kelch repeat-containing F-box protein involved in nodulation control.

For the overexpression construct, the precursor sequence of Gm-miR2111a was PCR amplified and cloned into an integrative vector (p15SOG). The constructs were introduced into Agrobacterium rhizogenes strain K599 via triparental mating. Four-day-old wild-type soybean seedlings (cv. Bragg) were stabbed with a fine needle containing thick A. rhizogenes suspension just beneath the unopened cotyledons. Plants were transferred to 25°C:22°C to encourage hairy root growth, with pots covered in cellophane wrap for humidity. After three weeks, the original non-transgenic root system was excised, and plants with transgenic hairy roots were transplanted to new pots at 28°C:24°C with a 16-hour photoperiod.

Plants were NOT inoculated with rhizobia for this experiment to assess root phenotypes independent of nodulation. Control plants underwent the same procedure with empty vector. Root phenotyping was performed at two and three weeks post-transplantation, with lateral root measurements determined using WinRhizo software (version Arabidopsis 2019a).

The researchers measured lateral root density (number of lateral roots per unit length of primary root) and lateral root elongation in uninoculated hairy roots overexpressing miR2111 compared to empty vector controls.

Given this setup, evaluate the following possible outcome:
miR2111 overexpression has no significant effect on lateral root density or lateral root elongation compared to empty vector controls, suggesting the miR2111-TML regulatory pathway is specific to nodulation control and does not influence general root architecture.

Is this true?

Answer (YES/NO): NO